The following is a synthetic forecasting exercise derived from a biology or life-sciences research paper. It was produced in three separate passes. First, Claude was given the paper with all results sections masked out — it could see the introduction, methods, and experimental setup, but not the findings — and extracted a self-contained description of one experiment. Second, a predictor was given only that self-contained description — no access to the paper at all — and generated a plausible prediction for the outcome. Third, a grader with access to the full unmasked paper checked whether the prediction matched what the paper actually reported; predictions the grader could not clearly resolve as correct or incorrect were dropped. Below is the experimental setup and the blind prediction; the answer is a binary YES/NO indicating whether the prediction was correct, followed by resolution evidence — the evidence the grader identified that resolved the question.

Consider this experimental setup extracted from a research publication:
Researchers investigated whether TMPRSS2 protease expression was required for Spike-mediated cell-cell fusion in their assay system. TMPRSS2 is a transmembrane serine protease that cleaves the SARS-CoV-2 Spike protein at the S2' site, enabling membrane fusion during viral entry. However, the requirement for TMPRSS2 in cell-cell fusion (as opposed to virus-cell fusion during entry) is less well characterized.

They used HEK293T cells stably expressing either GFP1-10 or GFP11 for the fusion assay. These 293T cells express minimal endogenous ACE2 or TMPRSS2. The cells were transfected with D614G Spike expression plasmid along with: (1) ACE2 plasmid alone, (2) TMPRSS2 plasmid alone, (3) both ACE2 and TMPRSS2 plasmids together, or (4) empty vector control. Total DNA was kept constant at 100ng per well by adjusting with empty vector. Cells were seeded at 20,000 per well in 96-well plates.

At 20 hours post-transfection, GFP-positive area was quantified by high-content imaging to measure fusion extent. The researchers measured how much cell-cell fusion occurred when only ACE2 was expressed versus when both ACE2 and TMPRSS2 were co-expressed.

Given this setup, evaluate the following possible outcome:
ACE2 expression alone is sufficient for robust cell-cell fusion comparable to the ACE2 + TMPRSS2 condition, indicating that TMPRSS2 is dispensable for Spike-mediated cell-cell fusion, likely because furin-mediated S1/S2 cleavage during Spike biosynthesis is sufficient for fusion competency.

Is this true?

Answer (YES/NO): NO